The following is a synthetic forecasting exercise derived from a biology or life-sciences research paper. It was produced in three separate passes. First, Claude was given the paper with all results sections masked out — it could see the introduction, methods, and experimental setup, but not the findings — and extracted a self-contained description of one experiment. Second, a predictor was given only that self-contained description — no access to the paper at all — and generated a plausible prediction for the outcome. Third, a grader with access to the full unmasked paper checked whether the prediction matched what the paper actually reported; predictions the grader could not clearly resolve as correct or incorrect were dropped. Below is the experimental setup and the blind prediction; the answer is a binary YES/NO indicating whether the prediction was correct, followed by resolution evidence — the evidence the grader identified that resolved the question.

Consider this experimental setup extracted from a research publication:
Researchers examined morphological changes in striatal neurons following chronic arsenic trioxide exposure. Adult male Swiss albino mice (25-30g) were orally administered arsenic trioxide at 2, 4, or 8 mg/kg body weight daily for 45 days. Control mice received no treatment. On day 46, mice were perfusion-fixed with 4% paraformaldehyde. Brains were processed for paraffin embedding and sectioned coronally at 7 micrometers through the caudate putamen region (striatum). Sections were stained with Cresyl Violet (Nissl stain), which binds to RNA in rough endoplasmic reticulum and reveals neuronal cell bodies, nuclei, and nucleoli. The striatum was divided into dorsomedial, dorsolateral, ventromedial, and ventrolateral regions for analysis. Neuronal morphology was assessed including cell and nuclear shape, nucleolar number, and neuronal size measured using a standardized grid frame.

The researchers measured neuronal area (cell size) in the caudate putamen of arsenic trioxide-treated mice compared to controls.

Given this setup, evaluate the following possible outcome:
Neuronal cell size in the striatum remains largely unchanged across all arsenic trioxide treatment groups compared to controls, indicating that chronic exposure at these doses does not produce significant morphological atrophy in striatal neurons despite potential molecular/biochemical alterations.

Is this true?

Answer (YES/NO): YES